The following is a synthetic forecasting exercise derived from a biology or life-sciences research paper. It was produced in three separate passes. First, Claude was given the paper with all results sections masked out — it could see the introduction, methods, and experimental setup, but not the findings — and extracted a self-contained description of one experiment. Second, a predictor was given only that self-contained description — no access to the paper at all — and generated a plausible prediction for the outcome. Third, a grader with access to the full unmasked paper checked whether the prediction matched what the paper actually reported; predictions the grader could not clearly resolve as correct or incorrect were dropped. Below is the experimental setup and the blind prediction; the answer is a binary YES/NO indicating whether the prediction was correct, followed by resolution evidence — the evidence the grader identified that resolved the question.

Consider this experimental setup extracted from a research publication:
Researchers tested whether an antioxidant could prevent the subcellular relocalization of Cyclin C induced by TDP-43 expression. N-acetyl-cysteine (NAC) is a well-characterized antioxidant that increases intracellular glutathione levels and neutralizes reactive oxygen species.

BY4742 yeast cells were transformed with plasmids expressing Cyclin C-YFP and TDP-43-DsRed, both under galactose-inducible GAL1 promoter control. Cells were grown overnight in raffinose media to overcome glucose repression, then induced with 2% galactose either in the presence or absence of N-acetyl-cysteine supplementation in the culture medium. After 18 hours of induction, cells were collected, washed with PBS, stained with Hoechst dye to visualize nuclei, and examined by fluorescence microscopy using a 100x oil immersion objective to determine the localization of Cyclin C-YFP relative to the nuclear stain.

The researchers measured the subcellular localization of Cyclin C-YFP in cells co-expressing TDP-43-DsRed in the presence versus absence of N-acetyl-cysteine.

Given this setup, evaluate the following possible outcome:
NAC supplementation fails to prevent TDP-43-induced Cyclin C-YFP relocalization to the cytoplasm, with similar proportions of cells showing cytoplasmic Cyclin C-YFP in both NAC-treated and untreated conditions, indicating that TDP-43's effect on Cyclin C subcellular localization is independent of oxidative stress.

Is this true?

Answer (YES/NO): NO